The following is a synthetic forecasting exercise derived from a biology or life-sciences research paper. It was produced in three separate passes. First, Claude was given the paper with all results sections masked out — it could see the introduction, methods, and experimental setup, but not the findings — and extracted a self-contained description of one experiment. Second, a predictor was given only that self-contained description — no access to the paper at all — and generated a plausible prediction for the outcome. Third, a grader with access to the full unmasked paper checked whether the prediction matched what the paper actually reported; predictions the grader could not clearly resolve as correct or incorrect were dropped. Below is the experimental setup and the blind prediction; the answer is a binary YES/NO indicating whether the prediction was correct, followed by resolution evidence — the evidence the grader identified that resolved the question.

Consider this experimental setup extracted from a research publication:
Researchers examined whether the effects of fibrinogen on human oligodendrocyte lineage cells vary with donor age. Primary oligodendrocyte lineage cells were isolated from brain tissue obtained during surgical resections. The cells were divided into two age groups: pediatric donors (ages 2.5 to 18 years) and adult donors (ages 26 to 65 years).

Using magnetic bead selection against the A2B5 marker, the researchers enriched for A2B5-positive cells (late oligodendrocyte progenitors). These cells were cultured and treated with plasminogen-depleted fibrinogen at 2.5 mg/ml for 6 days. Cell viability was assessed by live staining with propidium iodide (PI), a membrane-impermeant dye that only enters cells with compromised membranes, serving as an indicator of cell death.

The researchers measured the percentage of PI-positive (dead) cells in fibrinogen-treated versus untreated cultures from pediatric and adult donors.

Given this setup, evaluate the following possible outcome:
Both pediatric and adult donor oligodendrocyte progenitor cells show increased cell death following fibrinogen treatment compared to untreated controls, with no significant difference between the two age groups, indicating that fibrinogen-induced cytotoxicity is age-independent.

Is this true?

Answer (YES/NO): NO